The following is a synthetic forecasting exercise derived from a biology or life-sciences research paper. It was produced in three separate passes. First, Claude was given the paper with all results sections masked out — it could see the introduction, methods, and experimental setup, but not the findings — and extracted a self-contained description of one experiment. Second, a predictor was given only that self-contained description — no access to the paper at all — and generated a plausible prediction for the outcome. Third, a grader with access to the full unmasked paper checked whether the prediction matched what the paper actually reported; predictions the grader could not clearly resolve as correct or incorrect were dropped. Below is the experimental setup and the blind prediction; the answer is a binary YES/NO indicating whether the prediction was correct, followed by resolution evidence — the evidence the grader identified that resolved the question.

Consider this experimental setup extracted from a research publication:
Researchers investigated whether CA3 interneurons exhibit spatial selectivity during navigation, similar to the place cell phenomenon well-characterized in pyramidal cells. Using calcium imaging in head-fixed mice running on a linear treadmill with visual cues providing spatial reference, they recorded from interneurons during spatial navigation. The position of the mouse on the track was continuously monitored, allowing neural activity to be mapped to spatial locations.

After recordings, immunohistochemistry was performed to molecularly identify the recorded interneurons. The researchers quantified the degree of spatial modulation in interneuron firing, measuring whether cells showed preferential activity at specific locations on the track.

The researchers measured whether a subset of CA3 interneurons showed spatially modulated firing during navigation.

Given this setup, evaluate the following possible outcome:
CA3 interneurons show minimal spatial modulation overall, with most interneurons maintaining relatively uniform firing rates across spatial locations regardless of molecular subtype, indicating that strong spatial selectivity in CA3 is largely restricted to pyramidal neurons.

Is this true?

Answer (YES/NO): NO